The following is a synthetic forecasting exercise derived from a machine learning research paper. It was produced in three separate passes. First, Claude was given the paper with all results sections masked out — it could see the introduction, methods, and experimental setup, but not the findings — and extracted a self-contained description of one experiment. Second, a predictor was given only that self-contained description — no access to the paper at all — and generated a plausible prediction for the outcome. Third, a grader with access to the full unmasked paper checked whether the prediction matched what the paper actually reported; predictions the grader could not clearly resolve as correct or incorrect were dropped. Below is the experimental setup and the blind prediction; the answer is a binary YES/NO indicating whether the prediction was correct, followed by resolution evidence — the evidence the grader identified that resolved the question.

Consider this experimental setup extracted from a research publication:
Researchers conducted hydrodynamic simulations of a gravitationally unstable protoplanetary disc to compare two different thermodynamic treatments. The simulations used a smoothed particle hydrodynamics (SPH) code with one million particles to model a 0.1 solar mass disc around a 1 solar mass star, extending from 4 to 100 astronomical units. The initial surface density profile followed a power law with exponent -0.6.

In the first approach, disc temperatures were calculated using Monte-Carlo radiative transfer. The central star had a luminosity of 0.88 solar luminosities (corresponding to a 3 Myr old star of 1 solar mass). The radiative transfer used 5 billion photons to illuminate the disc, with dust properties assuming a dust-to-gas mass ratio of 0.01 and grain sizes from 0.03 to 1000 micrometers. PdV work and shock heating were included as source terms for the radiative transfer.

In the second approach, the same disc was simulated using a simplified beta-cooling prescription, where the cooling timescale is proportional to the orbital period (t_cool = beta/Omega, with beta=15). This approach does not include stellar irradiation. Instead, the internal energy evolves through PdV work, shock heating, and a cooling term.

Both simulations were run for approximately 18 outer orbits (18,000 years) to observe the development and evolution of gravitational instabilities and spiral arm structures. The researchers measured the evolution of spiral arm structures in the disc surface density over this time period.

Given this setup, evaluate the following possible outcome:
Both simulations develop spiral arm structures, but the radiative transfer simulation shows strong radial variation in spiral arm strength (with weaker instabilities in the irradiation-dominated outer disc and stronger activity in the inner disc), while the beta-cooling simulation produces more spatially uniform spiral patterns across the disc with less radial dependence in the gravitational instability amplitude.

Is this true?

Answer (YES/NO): NO